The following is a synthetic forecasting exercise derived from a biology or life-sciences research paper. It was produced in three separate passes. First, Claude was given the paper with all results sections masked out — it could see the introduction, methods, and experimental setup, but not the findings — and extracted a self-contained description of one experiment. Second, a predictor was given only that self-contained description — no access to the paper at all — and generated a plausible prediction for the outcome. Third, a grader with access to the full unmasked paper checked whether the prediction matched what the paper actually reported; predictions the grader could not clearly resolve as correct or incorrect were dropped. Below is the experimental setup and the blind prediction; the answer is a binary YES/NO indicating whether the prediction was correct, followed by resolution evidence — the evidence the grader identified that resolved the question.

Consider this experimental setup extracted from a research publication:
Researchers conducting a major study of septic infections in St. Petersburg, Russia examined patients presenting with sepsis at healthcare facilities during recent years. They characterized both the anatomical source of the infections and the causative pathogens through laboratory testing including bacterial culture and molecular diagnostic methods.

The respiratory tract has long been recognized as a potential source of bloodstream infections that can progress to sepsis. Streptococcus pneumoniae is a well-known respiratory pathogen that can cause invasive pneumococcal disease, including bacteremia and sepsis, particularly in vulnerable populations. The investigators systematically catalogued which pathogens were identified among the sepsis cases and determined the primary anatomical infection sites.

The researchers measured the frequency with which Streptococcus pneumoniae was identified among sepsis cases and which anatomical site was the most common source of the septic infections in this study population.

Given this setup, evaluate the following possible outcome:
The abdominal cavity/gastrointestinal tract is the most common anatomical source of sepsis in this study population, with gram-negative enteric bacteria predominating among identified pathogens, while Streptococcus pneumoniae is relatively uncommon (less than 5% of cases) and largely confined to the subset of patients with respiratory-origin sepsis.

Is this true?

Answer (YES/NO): NO